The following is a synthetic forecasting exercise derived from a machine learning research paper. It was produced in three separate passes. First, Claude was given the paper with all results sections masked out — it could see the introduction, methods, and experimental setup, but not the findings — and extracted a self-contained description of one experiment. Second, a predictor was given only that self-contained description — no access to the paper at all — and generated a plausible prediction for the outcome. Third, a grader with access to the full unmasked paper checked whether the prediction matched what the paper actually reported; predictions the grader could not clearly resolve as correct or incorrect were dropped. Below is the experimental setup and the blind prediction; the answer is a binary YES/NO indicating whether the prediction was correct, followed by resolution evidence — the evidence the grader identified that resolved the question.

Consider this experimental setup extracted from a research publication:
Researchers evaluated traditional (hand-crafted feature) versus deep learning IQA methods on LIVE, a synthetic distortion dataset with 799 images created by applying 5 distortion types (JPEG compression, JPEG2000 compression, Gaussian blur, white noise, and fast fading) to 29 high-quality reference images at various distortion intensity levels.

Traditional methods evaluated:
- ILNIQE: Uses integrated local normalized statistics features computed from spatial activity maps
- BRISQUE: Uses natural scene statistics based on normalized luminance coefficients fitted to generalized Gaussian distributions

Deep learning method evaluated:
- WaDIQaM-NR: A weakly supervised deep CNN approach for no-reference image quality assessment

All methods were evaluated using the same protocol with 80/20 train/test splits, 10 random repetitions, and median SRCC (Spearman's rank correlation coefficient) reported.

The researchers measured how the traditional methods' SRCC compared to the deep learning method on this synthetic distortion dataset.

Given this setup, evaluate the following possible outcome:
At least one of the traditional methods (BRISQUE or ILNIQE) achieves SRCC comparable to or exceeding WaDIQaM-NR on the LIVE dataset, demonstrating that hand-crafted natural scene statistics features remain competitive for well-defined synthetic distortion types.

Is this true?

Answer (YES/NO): NO